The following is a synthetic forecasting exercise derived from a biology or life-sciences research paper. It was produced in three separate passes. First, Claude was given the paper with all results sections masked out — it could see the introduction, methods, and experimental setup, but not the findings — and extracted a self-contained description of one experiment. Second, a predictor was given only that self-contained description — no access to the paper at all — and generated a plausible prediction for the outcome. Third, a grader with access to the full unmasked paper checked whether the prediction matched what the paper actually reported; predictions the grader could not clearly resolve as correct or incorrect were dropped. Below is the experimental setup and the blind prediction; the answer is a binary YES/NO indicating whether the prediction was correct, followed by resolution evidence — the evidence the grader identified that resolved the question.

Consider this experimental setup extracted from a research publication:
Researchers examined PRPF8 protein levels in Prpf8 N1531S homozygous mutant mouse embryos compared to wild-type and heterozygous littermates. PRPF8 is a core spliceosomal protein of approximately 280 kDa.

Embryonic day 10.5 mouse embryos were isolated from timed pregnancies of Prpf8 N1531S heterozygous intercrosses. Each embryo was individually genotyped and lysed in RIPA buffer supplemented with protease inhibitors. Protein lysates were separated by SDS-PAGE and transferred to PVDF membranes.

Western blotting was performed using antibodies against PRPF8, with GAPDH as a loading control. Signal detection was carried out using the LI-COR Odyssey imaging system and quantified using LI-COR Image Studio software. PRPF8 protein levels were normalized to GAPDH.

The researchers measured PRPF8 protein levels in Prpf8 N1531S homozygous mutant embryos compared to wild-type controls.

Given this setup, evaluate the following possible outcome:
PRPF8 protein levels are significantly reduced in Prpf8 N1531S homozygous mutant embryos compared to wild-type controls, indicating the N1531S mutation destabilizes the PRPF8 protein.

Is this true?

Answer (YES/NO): NO